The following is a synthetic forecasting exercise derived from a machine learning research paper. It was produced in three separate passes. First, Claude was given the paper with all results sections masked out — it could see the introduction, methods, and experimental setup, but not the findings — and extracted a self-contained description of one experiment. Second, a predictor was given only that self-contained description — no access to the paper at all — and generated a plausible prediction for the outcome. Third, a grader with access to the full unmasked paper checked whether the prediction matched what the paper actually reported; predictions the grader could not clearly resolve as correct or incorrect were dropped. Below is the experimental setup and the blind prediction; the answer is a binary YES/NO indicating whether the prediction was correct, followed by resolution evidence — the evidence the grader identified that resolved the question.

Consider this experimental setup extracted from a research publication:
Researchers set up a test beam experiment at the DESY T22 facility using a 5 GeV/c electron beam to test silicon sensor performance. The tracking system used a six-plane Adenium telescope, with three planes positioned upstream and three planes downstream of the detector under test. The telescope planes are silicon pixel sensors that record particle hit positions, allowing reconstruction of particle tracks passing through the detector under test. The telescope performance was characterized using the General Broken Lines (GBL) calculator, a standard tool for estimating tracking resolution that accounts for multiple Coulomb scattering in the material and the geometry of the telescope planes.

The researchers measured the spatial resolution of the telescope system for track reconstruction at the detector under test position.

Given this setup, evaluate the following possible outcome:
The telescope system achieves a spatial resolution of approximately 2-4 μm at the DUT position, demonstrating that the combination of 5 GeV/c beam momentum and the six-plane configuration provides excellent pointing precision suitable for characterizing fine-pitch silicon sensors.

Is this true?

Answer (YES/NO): NO